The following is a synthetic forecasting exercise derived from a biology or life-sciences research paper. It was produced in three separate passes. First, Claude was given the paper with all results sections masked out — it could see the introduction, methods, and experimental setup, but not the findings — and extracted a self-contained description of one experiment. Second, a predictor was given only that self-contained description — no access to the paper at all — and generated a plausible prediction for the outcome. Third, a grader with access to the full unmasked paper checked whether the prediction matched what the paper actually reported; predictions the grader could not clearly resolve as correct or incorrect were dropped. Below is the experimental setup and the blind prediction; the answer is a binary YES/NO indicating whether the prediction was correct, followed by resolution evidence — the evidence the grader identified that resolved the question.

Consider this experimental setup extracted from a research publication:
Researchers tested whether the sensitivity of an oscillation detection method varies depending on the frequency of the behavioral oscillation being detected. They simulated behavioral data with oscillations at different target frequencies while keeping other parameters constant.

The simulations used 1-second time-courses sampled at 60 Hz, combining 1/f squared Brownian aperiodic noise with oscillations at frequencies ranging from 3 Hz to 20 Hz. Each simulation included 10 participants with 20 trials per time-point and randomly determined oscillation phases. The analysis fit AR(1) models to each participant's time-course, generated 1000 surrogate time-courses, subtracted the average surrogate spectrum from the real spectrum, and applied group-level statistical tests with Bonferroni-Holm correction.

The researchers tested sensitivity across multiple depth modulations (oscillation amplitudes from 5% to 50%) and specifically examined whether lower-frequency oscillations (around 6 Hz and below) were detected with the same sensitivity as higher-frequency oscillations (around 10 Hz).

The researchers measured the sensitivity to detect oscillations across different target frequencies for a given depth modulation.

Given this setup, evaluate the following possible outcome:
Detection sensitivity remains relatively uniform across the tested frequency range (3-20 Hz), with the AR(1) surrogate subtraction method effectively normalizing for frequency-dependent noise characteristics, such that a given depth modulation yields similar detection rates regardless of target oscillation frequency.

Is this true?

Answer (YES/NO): YES